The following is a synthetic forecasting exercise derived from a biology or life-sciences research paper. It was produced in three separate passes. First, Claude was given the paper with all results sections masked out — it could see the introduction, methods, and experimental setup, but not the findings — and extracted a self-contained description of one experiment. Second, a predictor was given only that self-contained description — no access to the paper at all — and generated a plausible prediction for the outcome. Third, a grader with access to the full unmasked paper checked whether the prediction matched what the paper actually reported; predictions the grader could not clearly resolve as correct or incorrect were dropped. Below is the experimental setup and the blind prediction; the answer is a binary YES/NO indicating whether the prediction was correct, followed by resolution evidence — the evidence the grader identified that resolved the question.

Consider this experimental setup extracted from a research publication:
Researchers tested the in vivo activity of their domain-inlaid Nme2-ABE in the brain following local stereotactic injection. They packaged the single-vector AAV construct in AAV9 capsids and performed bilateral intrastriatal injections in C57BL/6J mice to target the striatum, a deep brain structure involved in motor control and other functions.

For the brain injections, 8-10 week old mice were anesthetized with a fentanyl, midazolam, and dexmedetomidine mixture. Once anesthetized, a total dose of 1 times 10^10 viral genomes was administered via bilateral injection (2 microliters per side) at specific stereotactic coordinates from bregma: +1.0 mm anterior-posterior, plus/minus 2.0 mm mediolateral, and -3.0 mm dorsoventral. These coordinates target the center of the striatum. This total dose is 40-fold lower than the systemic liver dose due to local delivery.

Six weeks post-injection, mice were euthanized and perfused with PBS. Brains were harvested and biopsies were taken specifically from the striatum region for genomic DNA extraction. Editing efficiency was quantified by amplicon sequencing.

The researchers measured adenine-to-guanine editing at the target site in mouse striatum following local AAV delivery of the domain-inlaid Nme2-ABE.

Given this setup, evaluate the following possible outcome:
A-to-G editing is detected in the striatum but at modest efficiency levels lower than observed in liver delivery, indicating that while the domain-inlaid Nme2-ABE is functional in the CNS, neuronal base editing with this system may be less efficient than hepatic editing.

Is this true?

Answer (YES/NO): NO